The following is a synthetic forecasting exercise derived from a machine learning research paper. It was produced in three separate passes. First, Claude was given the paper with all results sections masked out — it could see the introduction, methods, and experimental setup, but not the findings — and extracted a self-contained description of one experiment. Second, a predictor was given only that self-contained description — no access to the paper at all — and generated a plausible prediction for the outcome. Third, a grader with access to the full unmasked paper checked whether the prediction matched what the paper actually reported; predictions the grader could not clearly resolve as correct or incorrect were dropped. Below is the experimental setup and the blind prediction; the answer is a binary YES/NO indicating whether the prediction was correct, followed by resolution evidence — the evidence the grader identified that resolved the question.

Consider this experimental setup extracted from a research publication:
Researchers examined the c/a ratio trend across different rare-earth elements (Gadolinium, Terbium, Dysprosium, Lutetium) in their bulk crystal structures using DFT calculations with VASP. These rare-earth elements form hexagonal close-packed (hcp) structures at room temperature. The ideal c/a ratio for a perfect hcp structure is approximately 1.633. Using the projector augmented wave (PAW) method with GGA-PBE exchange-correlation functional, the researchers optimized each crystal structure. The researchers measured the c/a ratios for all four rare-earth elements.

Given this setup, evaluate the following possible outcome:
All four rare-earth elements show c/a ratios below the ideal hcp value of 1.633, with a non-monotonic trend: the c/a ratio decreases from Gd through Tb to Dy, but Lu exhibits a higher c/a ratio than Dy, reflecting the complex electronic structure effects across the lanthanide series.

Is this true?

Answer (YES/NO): YES